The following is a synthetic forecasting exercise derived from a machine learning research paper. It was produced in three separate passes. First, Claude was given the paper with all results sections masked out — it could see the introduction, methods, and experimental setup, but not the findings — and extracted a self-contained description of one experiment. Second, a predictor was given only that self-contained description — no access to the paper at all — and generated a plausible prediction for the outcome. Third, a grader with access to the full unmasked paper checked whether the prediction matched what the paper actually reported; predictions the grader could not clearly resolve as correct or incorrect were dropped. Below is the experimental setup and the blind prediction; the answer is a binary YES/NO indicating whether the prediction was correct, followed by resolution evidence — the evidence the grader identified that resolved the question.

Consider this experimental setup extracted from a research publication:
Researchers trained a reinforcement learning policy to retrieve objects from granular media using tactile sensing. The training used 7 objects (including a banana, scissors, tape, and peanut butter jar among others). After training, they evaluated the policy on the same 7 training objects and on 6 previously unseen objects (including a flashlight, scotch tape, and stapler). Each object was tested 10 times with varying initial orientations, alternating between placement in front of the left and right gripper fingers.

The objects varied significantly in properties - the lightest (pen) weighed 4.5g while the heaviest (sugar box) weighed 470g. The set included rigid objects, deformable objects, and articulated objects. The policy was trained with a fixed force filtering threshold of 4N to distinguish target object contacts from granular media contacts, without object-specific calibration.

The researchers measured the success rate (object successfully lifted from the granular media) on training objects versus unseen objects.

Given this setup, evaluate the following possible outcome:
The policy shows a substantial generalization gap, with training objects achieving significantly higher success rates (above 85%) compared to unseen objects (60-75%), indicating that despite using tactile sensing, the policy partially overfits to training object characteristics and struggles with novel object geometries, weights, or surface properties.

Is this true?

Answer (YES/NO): NO